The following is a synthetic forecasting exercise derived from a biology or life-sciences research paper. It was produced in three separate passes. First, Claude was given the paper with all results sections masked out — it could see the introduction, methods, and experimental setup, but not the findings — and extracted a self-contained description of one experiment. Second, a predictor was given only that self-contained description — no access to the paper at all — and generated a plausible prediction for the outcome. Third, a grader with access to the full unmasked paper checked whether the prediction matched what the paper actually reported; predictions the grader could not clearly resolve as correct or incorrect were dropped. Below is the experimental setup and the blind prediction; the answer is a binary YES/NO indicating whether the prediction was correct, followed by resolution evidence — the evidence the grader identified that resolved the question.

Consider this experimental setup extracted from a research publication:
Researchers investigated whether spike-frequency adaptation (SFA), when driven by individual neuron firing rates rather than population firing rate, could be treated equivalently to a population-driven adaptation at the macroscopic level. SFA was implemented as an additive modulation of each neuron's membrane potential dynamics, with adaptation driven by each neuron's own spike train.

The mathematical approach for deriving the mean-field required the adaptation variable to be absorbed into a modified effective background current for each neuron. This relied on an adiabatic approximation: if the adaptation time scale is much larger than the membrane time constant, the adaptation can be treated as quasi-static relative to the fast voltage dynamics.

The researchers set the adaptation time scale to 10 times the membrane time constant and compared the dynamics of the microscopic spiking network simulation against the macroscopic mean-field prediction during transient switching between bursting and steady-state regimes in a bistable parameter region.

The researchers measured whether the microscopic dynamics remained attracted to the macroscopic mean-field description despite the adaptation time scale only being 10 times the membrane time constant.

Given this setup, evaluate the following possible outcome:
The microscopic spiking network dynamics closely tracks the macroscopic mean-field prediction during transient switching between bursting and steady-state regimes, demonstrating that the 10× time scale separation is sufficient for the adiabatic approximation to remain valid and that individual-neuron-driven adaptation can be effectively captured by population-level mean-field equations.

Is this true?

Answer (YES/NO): YES